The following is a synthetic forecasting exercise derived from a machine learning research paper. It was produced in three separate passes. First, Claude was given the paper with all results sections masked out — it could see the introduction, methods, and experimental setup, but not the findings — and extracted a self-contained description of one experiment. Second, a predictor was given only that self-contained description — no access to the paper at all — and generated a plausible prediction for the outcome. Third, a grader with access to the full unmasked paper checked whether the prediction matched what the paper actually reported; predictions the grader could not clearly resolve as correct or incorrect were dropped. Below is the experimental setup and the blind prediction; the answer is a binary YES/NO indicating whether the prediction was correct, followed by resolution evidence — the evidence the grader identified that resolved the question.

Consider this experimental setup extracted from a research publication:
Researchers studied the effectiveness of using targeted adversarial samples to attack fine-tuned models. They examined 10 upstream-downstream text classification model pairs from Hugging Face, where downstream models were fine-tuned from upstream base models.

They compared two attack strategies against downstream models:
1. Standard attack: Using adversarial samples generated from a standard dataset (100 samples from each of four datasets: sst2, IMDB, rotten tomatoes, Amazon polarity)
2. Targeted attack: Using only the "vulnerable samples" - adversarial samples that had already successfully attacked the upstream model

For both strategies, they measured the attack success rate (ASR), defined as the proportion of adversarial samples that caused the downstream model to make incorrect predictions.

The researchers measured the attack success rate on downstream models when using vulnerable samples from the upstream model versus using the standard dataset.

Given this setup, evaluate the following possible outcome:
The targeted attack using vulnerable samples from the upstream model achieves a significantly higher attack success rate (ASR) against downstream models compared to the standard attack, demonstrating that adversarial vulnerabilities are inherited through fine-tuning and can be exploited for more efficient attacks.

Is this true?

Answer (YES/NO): YES